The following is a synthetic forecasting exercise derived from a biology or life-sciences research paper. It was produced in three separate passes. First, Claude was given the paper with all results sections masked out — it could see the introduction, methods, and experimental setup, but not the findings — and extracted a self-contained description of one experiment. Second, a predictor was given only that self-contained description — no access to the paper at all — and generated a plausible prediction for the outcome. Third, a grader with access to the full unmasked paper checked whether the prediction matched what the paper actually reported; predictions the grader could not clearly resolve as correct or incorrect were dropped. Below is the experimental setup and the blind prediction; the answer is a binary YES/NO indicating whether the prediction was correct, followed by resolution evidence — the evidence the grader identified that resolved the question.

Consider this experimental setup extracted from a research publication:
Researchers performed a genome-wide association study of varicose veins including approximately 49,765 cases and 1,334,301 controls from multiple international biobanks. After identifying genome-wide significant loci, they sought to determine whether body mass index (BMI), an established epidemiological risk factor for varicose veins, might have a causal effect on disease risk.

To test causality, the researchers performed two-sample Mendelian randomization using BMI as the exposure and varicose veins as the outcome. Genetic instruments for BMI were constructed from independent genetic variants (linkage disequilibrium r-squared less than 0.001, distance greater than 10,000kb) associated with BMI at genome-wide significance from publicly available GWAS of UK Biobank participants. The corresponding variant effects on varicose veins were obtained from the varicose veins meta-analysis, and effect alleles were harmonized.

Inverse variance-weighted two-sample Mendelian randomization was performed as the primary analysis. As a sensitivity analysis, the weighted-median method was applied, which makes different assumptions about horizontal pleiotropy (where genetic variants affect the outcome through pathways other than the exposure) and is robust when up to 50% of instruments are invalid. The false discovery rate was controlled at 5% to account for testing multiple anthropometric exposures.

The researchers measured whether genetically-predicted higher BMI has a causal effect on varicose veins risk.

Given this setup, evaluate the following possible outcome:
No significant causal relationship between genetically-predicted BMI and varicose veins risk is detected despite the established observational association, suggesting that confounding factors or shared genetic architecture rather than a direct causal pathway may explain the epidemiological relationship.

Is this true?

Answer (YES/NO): NO